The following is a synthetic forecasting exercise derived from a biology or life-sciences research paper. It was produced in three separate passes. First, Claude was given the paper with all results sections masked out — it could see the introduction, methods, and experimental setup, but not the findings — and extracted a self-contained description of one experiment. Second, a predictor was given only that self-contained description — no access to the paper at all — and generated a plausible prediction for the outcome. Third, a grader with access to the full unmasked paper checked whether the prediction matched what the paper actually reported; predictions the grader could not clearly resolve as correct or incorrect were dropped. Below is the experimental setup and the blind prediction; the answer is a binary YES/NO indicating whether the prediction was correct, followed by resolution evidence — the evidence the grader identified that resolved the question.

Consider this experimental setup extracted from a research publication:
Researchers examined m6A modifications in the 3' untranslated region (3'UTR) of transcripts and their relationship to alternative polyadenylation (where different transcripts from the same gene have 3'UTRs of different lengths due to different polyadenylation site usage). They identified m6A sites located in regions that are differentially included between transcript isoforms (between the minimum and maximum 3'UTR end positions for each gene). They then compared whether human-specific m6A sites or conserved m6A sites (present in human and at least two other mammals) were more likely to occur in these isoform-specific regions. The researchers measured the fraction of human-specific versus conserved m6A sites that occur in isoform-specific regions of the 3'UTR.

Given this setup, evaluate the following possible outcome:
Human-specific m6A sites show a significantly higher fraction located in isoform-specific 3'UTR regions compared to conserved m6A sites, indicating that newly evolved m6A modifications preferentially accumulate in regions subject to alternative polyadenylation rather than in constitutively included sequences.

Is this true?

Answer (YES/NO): YES